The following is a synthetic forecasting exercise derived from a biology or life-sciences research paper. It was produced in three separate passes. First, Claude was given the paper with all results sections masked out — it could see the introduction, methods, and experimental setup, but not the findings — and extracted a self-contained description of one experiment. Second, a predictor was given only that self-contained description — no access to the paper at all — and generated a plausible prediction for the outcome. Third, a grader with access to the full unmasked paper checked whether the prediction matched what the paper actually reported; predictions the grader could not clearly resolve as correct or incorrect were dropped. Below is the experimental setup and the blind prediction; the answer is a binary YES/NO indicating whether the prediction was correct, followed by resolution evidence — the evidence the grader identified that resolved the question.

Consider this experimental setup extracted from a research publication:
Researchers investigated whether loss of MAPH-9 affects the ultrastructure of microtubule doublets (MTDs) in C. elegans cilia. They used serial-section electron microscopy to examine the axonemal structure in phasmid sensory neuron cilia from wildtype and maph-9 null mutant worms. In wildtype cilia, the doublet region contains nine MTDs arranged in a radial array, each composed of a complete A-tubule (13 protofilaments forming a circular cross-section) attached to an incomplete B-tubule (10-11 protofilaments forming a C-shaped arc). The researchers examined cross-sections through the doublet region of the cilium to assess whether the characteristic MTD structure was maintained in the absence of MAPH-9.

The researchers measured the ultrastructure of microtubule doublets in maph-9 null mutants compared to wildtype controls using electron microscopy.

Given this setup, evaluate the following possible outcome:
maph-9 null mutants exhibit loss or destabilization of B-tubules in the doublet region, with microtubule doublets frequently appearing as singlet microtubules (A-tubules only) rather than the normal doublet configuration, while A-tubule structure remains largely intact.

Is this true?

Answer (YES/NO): NO